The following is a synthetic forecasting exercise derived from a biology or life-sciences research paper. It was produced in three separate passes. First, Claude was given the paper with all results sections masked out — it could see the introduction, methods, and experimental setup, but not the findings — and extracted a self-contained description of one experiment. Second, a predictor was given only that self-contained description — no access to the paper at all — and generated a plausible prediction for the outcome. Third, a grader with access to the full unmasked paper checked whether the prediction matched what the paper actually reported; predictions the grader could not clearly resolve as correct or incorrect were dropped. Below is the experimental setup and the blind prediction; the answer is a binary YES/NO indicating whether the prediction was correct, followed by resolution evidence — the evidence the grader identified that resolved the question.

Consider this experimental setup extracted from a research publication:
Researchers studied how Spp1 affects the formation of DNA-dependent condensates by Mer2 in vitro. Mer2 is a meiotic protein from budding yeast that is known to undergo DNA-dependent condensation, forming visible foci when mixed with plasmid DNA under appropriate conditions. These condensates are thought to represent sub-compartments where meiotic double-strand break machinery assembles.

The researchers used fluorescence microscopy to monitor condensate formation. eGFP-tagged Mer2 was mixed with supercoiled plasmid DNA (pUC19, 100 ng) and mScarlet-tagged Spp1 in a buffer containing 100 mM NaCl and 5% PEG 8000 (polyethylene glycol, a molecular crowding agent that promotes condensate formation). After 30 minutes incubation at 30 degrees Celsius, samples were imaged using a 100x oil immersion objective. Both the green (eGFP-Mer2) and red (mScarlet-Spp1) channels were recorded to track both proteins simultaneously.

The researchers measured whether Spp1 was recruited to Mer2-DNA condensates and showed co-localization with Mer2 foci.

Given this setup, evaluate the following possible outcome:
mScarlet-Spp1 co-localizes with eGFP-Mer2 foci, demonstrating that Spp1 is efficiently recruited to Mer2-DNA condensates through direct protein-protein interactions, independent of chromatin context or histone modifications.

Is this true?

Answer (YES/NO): YES